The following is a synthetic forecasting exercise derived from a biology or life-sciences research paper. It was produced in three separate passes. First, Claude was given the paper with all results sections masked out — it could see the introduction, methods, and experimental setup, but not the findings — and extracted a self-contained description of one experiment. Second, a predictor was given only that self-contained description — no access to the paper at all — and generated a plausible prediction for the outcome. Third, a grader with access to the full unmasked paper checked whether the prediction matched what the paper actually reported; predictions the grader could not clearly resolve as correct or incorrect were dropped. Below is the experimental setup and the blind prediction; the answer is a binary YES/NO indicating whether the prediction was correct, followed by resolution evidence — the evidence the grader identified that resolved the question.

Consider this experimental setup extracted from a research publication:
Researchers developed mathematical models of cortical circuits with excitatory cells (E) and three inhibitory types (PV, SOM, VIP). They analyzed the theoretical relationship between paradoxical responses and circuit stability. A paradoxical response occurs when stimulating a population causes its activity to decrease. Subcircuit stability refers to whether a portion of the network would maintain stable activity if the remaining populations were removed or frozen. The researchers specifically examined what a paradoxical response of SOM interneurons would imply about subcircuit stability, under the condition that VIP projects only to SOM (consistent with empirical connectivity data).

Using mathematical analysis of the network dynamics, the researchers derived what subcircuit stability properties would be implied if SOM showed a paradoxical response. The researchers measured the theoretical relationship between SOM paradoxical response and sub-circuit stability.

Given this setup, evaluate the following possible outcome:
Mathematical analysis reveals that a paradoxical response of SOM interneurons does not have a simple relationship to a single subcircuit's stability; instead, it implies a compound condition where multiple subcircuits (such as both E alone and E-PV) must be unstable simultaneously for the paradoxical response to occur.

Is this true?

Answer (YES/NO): NO